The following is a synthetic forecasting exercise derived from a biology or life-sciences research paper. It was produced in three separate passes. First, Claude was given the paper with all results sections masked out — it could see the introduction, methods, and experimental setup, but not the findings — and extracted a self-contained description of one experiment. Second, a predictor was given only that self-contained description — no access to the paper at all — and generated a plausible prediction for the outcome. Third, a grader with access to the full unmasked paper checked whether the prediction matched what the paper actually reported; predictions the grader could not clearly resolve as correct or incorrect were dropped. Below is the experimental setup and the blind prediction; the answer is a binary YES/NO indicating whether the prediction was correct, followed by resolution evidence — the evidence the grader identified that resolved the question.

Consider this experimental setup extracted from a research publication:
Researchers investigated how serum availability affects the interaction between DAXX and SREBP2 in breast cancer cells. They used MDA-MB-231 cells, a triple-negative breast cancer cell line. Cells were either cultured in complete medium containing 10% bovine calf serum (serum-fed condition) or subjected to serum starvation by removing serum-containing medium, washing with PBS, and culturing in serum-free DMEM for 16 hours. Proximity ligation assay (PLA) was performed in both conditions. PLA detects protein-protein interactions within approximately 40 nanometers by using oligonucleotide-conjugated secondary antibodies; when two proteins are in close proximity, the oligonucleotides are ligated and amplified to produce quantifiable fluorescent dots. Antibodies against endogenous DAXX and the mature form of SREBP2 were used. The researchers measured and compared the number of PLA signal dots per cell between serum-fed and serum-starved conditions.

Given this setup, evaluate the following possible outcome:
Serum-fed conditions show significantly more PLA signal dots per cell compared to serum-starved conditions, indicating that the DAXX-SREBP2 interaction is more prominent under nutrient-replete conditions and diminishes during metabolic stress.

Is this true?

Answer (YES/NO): NO